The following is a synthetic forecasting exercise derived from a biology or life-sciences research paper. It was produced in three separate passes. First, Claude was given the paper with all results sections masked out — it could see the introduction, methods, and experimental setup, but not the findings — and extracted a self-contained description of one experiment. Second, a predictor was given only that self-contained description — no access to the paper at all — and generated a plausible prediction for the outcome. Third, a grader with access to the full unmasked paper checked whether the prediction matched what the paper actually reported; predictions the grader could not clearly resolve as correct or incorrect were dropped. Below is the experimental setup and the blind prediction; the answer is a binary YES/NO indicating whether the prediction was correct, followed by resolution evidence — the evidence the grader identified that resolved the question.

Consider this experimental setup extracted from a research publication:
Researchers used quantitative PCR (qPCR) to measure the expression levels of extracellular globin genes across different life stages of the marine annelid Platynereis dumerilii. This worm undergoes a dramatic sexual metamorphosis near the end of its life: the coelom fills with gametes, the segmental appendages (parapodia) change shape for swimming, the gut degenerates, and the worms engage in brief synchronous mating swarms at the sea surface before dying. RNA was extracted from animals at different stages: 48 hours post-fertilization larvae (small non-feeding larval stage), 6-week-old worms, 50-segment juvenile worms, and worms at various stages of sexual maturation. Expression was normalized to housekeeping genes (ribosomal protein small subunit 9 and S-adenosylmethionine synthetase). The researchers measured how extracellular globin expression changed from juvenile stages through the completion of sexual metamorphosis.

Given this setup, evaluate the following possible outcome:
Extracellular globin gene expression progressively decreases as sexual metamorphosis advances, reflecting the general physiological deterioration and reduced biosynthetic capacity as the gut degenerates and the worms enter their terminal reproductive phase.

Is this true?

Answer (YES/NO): YES